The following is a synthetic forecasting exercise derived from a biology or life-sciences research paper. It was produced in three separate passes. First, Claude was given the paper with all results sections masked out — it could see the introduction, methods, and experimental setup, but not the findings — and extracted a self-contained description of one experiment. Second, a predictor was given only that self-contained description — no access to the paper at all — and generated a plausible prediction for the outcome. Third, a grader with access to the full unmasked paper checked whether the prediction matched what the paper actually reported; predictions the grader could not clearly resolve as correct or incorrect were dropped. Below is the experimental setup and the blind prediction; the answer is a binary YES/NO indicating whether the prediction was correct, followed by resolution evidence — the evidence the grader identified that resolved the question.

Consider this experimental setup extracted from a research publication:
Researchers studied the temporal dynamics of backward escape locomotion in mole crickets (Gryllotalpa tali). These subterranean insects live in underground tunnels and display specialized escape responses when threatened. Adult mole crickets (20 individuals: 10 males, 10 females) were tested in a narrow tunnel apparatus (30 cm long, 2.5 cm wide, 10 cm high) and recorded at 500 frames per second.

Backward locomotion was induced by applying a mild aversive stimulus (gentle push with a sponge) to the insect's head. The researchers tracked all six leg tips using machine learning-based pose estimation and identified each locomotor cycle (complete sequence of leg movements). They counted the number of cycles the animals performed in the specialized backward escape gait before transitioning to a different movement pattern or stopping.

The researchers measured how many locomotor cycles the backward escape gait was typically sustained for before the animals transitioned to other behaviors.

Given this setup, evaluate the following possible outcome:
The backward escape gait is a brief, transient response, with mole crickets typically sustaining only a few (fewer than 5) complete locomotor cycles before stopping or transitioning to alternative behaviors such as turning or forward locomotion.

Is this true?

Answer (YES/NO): NO